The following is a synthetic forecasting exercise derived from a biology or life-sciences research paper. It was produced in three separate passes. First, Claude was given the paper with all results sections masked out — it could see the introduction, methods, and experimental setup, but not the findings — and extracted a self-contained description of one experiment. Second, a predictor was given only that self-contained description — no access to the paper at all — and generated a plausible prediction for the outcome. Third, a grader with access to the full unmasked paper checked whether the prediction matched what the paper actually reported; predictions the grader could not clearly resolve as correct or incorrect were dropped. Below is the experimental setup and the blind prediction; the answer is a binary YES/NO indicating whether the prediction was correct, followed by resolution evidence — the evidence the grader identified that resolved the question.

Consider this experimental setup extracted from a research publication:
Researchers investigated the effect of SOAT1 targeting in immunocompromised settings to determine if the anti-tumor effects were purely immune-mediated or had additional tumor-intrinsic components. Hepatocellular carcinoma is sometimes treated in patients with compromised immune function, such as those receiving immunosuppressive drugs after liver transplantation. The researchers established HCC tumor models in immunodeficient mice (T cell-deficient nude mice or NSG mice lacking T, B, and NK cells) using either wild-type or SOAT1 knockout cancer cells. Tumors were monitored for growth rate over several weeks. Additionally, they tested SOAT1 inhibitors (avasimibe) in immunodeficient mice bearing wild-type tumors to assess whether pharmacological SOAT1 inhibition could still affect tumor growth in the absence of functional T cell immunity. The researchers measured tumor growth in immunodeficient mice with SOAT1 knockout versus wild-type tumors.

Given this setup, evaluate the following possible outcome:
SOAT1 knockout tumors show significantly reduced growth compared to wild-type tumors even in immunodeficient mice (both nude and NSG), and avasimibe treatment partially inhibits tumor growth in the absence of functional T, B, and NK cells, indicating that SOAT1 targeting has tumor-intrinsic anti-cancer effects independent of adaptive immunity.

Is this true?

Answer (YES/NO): NO